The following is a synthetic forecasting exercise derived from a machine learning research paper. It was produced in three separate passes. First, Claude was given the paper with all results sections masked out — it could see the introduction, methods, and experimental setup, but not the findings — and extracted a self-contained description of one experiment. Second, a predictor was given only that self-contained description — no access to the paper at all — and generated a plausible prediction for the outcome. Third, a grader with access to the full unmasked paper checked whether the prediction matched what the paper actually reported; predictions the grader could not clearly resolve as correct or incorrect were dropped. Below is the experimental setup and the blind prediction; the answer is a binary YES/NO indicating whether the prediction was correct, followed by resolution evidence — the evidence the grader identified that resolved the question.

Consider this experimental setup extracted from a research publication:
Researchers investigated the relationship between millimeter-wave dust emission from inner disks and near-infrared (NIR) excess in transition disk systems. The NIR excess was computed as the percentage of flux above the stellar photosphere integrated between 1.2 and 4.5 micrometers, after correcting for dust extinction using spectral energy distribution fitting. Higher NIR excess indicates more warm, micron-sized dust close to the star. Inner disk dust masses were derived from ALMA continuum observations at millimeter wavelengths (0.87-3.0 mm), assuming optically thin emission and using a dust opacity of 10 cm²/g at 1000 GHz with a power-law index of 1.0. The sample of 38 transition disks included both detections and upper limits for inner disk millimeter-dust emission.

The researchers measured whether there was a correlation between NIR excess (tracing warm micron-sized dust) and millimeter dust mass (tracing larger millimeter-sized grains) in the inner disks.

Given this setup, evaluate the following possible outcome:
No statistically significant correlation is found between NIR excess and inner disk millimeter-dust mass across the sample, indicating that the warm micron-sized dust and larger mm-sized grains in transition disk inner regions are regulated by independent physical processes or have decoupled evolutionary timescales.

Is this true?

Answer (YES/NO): YES